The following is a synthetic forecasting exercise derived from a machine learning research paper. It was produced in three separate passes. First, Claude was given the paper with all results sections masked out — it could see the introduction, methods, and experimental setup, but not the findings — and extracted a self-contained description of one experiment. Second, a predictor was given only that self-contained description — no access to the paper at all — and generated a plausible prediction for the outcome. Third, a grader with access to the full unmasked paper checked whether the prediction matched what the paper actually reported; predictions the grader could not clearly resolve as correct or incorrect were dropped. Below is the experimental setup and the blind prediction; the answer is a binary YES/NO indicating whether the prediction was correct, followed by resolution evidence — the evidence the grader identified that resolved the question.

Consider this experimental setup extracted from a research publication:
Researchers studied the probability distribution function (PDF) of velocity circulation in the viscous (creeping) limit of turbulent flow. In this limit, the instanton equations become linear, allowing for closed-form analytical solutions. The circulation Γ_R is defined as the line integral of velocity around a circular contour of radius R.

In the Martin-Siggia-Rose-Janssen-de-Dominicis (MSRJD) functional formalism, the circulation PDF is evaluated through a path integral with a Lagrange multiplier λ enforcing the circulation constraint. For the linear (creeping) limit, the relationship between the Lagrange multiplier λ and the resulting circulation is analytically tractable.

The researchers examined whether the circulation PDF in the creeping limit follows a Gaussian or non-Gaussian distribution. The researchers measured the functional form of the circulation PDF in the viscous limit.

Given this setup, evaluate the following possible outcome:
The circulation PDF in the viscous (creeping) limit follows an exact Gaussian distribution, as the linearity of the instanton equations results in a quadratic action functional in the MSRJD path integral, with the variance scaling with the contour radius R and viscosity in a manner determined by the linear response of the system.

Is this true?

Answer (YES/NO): YES